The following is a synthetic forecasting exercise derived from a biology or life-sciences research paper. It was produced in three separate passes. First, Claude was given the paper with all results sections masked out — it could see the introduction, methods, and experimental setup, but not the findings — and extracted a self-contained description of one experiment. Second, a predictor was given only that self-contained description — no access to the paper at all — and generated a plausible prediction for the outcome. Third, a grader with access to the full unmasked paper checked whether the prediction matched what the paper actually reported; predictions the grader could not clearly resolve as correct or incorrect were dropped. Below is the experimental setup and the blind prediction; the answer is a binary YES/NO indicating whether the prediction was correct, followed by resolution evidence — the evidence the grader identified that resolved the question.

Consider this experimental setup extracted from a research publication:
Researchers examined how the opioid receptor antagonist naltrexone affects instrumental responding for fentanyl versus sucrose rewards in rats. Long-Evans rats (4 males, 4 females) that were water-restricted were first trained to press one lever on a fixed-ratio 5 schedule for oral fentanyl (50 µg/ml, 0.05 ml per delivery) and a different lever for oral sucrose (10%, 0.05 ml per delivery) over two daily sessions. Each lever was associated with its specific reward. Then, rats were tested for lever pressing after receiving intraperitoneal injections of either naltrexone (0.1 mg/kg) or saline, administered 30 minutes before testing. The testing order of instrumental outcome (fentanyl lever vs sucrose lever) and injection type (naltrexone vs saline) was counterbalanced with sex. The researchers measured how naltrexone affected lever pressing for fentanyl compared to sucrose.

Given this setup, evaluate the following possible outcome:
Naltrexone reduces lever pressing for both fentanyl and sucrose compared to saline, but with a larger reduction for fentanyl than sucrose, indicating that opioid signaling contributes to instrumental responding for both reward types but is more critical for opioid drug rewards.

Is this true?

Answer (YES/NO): NO